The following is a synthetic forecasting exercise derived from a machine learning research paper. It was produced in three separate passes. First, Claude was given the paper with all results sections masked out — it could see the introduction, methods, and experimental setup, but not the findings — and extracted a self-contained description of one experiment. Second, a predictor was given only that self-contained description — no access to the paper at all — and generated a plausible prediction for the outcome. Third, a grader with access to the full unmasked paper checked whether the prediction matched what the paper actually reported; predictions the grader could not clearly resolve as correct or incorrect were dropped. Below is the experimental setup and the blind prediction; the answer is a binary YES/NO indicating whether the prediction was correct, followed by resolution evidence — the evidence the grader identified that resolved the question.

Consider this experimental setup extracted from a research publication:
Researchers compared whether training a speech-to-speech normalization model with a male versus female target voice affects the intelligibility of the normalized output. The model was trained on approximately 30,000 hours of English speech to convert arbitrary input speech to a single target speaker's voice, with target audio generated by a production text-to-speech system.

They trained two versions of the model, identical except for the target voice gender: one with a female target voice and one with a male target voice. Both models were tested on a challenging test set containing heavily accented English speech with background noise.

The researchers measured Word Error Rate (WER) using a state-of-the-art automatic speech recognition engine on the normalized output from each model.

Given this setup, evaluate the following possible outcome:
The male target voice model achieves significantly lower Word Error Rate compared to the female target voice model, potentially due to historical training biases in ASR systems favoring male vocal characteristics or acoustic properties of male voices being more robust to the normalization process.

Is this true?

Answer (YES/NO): NO